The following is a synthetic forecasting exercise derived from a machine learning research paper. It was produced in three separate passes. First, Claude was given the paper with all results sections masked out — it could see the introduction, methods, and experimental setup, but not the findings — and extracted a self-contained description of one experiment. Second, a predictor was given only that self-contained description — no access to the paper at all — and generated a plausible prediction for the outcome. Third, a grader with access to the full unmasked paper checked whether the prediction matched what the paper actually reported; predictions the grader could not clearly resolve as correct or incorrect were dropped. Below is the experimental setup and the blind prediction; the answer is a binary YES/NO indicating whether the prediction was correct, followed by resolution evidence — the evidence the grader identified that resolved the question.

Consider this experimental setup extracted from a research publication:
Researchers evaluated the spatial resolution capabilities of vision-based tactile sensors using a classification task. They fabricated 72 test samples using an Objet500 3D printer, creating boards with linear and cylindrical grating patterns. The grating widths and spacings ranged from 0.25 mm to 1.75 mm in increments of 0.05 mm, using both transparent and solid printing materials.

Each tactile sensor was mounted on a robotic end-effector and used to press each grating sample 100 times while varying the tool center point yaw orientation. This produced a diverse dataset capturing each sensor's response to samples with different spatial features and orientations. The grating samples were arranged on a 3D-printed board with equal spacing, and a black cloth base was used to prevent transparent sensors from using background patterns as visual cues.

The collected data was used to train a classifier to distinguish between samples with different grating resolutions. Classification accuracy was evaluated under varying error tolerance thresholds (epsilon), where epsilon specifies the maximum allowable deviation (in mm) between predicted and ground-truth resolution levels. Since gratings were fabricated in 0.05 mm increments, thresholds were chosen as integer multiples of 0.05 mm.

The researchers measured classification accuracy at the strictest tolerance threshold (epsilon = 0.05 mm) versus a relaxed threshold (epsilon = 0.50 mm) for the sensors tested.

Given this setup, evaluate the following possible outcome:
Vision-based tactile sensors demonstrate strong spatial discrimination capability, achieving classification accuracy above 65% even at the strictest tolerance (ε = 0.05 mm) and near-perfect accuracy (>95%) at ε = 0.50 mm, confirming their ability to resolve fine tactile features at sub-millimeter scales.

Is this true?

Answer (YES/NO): YES